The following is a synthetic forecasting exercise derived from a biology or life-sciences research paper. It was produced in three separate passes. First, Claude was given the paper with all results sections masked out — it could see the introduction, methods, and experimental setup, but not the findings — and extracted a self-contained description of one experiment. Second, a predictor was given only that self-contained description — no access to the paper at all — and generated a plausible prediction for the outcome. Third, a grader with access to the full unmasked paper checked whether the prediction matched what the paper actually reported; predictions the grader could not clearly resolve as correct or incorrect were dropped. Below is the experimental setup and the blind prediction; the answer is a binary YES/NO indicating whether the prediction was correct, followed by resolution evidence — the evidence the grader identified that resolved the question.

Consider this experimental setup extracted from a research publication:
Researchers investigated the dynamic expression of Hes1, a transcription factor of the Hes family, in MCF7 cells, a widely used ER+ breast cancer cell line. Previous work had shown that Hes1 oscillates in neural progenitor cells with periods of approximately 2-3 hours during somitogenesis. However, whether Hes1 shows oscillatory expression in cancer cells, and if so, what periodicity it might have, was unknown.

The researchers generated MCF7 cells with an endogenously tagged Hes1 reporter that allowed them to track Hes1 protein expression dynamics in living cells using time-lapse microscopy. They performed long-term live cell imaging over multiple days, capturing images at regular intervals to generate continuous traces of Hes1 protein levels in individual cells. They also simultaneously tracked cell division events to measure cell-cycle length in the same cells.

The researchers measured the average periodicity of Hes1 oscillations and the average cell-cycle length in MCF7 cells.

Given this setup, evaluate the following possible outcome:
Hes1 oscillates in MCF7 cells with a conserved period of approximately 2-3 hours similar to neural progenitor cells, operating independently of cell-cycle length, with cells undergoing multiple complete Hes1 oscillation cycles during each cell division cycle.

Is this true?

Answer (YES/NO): NO